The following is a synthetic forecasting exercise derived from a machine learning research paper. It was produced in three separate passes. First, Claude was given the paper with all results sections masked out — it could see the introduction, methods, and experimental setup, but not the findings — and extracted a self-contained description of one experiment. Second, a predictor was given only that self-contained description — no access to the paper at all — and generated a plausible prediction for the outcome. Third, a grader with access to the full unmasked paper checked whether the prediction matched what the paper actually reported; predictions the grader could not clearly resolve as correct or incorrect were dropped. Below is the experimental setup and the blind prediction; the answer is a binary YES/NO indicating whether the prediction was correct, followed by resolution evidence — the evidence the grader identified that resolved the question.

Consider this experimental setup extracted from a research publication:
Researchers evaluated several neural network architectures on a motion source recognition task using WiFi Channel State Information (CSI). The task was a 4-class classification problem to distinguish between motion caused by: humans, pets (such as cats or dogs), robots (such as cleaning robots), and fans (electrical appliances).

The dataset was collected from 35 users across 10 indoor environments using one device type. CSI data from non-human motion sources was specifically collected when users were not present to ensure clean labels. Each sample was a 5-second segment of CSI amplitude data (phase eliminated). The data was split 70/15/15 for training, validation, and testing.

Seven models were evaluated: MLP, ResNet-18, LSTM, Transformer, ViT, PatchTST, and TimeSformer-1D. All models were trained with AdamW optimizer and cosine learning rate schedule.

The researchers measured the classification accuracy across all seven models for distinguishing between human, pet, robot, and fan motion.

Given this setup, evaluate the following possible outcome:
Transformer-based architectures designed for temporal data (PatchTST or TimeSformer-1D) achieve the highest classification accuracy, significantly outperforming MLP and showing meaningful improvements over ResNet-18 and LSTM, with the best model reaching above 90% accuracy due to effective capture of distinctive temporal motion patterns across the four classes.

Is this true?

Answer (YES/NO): NO